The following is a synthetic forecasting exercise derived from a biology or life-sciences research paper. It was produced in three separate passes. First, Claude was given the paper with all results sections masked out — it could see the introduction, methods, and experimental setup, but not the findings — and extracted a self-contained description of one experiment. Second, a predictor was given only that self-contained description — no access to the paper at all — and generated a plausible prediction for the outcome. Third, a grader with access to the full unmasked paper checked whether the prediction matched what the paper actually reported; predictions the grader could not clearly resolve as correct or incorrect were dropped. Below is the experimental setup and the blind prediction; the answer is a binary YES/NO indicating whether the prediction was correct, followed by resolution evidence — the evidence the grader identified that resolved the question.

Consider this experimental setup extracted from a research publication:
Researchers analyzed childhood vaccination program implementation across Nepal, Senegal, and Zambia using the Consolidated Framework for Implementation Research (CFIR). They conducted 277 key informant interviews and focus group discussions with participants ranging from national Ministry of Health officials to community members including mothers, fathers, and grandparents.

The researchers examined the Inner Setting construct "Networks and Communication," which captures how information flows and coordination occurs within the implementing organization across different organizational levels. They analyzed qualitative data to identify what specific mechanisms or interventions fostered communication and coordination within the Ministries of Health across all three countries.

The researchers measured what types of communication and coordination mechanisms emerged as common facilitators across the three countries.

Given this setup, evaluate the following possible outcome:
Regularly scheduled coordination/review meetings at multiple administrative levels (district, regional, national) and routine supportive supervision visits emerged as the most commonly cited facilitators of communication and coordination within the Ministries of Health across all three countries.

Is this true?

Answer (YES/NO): NO